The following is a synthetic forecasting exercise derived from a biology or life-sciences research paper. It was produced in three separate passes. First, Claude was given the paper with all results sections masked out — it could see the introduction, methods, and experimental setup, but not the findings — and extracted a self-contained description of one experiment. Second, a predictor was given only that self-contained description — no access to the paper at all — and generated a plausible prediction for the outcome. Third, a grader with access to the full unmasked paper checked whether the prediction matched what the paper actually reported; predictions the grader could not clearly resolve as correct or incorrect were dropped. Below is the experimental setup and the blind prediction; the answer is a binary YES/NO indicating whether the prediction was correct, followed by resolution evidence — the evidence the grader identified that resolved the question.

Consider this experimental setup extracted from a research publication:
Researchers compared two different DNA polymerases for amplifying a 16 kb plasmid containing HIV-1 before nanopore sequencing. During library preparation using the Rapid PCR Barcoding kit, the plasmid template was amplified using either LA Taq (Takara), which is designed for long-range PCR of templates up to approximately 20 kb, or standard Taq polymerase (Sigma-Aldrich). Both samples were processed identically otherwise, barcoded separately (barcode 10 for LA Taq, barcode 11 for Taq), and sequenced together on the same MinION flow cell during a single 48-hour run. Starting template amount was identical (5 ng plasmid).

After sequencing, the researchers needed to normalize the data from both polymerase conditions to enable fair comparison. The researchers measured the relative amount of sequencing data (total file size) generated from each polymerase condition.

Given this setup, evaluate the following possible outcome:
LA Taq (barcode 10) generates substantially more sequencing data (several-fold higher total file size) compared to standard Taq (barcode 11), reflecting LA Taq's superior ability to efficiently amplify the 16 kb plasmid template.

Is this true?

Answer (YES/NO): YES